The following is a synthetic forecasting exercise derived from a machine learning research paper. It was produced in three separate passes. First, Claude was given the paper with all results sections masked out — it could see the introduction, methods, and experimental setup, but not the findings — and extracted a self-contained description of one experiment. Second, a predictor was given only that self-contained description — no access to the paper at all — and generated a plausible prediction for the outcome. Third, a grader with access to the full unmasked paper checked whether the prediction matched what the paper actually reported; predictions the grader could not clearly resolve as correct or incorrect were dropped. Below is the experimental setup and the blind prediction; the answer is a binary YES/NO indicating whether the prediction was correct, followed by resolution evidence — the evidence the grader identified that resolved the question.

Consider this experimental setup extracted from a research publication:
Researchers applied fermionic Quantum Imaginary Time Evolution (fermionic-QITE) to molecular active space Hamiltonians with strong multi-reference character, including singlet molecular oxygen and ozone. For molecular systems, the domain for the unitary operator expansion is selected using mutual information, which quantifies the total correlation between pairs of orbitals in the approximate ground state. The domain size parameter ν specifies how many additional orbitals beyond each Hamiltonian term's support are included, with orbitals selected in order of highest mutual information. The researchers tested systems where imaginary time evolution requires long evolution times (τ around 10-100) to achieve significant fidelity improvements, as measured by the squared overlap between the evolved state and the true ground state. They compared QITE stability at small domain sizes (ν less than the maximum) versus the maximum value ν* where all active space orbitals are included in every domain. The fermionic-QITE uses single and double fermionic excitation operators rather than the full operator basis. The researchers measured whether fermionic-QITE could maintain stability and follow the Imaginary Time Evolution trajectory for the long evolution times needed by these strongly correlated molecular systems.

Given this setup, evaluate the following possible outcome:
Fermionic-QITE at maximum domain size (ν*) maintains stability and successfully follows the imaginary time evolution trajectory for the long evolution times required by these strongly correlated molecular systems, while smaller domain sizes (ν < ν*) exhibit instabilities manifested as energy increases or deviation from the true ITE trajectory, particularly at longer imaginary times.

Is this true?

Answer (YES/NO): YES